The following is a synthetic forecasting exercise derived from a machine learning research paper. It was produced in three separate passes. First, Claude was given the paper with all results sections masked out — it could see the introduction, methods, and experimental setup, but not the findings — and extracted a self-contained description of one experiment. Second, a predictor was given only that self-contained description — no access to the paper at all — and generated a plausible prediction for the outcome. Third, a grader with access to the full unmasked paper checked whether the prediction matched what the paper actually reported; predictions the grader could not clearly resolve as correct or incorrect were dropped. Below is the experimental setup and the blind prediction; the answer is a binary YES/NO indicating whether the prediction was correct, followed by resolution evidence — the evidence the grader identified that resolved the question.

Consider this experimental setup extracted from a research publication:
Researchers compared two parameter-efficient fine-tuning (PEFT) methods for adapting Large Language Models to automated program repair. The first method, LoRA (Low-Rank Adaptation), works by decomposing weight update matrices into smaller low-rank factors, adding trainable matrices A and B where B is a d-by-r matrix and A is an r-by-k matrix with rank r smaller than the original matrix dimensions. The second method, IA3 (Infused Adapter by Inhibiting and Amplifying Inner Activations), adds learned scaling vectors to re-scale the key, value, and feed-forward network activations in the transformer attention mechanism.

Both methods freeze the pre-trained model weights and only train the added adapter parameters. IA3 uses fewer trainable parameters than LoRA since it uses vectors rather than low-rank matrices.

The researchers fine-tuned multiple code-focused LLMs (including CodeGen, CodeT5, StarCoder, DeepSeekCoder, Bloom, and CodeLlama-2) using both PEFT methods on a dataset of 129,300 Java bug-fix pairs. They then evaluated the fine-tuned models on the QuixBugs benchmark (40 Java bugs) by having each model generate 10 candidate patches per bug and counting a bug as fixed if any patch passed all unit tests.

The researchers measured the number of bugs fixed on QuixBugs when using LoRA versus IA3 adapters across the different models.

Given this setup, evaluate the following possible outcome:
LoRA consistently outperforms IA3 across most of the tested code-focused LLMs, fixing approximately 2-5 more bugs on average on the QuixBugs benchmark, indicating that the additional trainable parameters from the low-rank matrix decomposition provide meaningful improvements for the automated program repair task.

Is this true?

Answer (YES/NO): YES